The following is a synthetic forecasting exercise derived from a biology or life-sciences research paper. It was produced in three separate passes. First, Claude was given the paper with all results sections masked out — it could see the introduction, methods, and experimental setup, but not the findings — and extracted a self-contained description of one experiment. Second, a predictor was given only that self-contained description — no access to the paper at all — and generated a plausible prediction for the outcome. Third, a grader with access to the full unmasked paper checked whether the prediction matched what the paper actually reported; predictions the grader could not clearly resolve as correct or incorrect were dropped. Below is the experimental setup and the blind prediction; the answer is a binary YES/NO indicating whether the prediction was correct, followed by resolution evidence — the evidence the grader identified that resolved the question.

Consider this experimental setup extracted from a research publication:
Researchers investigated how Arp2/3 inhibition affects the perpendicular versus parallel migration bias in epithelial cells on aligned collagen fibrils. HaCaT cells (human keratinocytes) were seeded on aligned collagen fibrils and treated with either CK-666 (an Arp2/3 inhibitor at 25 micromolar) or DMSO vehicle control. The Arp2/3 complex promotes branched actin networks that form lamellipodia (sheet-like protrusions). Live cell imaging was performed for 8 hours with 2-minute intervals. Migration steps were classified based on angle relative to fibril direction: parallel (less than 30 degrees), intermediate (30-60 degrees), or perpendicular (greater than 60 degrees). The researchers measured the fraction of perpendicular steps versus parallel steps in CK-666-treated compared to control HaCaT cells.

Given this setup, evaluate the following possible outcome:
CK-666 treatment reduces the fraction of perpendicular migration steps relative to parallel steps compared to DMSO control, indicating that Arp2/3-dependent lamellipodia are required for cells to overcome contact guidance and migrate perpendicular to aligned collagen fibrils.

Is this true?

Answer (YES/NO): NO